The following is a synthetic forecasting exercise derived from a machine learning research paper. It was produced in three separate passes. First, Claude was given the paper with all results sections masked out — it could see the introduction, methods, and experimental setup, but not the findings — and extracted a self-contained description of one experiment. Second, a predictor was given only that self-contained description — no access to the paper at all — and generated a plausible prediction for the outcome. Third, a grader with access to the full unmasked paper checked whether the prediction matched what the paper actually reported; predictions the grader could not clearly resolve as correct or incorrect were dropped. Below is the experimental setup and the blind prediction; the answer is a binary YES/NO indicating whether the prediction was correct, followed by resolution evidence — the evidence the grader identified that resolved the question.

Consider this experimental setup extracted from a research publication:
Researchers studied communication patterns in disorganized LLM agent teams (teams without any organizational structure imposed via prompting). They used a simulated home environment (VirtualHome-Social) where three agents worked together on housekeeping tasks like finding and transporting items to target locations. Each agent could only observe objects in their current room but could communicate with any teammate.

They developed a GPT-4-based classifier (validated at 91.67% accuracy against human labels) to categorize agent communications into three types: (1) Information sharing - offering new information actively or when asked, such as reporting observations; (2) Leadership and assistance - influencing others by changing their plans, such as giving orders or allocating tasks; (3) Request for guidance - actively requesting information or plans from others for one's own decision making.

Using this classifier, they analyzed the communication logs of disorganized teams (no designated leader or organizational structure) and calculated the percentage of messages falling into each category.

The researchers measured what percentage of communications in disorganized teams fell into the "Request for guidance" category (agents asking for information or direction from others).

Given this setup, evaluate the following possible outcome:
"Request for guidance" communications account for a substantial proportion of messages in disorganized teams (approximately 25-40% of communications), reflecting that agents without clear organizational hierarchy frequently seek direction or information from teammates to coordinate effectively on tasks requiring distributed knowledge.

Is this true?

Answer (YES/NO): NO